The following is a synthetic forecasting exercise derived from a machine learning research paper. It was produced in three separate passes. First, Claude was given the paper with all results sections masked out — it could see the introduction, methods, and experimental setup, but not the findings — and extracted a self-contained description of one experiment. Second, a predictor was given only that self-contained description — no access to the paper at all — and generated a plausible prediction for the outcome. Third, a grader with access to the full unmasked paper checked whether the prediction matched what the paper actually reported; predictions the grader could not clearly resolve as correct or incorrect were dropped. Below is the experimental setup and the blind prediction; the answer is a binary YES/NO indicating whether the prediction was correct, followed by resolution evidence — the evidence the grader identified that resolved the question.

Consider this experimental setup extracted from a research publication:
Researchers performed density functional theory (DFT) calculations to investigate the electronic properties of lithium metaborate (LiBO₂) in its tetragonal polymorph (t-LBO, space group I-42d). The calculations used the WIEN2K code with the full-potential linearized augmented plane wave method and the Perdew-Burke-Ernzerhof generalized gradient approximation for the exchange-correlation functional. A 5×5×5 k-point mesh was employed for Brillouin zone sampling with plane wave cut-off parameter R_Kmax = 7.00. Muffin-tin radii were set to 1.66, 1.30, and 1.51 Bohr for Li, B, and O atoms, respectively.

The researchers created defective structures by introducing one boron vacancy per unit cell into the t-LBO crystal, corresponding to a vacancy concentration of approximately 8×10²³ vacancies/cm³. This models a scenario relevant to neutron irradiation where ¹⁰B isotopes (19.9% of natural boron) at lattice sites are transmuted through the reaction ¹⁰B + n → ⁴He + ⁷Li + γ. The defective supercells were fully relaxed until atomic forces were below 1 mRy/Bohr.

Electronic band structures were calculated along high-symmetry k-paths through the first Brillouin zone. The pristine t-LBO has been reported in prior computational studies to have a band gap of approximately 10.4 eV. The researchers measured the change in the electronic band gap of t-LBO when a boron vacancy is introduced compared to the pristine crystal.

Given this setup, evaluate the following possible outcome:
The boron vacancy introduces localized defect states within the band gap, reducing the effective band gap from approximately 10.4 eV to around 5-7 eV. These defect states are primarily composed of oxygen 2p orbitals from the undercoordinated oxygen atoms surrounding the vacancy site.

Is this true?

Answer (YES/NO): NO